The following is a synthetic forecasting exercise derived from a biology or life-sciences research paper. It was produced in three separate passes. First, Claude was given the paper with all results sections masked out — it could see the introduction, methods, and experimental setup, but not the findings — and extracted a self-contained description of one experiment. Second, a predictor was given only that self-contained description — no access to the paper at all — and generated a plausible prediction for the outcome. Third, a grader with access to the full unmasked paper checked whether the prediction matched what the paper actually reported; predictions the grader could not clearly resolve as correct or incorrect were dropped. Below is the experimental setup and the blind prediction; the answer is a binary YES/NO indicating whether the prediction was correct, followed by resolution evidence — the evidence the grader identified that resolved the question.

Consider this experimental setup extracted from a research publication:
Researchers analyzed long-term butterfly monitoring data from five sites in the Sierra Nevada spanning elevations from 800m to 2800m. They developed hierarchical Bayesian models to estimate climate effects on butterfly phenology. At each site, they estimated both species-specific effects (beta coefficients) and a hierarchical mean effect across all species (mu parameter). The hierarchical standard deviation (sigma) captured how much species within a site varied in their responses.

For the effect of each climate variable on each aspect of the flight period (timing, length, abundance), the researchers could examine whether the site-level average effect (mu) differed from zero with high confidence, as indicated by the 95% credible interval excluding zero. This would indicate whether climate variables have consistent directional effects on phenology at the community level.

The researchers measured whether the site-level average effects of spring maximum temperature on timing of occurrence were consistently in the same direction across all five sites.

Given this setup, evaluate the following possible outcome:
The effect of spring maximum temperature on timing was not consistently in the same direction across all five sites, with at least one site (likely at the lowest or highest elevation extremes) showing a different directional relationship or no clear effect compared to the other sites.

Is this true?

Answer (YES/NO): NO